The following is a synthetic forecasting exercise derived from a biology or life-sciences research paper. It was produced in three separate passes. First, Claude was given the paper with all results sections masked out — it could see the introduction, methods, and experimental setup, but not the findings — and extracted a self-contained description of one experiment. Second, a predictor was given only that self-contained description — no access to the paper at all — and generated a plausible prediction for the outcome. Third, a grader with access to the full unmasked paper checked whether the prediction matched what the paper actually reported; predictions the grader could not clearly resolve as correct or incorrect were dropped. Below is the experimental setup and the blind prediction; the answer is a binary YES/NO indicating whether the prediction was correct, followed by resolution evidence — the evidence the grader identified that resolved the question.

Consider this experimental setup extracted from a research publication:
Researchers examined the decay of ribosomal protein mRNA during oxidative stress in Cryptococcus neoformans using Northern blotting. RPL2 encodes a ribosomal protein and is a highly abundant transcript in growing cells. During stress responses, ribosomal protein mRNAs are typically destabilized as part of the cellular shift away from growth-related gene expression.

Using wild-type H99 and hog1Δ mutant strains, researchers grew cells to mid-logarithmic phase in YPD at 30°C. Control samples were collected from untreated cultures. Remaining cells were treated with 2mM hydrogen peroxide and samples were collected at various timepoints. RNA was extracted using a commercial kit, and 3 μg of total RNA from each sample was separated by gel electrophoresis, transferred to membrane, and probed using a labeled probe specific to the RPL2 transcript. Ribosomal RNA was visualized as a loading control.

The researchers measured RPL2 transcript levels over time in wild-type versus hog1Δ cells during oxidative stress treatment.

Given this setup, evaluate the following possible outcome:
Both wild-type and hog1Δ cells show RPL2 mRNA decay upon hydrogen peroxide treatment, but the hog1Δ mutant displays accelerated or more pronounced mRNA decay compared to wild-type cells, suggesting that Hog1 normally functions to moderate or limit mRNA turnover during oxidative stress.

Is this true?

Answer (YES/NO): NO